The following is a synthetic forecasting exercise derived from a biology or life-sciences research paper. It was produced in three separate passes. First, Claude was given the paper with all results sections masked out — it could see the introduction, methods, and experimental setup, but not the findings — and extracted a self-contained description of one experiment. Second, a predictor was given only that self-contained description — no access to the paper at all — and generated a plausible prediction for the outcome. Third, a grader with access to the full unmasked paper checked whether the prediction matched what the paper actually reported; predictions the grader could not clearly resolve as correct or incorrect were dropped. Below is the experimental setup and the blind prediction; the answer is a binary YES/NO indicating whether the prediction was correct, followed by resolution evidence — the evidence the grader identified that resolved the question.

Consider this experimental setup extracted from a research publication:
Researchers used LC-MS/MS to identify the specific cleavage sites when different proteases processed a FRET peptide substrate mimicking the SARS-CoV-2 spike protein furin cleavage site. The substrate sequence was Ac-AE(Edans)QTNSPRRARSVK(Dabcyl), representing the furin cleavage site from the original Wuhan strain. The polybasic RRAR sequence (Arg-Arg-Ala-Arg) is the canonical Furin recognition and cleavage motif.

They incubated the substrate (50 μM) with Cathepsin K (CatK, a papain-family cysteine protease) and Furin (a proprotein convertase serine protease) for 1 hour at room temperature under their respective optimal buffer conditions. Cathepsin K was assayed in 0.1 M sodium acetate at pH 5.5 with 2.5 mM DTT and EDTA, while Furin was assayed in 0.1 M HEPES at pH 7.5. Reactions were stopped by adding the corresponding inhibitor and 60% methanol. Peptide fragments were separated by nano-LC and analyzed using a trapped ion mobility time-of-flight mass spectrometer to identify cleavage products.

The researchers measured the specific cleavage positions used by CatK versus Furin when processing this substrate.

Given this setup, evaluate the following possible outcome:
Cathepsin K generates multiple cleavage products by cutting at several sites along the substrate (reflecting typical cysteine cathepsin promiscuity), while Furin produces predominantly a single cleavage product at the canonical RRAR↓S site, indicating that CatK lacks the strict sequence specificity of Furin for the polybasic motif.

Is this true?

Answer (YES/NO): NO